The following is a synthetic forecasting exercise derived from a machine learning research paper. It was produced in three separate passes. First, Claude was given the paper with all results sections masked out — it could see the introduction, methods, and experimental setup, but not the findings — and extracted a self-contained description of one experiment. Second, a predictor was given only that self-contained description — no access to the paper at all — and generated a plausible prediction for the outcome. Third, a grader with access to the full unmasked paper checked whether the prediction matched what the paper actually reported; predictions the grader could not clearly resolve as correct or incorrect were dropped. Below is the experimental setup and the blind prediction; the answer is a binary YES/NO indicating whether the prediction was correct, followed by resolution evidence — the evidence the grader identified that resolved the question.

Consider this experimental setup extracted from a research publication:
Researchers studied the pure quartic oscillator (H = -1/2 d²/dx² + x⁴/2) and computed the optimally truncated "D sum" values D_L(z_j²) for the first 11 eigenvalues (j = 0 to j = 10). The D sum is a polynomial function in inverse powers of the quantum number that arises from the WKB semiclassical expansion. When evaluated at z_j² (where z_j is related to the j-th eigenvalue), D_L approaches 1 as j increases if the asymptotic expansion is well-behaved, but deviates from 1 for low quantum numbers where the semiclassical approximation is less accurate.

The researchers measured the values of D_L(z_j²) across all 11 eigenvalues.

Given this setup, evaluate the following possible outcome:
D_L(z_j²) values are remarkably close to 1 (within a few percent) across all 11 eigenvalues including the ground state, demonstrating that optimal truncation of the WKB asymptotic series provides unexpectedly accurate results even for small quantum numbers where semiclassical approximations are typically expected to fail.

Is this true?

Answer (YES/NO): NO